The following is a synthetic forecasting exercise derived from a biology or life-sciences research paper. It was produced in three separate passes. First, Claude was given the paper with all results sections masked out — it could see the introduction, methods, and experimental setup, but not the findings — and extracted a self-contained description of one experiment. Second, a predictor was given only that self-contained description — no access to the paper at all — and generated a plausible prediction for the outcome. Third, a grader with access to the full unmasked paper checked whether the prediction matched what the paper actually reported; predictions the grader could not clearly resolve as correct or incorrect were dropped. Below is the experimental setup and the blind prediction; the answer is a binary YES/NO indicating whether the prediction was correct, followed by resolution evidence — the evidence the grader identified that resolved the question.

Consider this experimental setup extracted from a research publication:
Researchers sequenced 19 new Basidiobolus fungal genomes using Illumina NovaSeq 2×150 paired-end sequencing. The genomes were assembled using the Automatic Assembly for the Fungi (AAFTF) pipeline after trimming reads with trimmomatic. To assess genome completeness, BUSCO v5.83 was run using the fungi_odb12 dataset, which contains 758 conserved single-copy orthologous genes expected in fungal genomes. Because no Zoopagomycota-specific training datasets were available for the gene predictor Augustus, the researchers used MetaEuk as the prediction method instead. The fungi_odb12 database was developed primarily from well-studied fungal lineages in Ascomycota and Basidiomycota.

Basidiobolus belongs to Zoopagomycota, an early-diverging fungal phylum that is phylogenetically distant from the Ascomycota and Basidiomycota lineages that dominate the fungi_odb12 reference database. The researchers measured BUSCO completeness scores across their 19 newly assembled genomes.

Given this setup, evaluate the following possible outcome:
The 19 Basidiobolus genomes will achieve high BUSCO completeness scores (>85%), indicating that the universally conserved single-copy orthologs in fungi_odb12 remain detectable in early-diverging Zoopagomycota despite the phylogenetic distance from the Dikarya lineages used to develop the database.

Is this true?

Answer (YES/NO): NO